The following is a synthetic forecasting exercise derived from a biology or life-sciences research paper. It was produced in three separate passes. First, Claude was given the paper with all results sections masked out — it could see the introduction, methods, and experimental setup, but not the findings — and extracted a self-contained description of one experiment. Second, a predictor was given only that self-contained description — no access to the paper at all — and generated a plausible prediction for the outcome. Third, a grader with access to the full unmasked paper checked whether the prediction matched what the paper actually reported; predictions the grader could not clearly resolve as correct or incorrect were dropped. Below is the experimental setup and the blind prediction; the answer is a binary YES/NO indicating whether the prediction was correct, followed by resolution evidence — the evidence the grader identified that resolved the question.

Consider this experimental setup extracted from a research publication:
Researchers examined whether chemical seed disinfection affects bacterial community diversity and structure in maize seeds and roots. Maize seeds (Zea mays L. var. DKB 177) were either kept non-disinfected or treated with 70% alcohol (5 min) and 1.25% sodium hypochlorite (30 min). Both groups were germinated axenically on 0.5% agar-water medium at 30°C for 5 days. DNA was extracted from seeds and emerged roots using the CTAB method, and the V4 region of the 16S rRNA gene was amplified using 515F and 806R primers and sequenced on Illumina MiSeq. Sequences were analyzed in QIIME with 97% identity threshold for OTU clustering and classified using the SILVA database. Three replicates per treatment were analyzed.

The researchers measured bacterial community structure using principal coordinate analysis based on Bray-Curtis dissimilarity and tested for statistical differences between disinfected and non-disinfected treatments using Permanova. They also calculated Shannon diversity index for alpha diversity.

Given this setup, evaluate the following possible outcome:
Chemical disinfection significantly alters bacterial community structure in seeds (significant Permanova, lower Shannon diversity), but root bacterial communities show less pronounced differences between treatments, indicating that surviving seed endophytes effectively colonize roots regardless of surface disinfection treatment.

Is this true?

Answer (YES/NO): NO